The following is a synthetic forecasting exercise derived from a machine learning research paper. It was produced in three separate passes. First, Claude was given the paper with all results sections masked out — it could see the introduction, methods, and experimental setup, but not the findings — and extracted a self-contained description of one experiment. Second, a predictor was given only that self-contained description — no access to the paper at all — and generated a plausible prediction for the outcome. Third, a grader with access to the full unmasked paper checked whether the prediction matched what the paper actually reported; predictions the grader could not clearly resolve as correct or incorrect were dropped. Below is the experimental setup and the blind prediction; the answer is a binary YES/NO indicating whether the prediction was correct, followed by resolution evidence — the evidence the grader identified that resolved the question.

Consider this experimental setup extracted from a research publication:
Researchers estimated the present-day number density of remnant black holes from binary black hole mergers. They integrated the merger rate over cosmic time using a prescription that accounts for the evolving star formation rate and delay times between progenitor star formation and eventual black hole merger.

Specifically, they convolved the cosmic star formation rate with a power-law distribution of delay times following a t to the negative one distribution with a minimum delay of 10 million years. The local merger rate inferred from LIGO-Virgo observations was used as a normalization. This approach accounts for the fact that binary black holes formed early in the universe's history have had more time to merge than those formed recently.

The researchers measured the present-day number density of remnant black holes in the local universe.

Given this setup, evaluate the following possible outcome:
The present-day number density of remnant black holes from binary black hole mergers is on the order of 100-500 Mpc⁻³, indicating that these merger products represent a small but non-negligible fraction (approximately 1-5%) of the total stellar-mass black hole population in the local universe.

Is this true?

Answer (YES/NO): NO